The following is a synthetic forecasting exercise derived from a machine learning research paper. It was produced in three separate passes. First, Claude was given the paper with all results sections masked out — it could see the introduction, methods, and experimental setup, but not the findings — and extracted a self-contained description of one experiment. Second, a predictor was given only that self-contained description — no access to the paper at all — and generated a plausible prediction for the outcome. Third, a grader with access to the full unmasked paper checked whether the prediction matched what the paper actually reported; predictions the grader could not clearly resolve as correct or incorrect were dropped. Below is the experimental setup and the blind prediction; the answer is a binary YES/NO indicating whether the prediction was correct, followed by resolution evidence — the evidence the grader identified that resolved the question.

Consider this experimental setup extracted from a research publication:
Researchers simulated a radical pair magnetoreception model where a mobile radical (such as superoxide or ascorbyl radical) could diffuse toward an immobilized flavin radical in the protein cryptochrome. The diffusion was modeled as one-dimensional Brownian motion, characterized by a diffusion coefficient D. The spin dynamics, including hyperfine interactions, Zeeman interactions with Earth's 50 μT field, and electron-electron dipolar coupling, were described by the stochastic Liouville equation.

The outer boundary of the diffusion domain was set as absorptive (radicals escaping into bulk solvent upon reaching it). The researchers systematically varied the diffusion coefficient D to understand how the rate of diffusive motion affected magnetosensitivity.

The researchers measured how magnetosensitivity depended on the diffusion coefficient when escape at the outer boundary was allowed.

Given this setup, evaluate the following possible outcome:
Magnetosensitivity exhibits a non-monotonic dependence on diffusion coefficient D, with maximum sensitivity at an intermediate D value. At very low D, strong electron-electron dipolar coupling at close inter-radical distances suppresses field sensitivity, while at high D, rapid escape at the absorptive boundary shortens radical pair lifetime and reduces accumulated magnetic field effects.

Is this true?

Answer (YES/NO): NO